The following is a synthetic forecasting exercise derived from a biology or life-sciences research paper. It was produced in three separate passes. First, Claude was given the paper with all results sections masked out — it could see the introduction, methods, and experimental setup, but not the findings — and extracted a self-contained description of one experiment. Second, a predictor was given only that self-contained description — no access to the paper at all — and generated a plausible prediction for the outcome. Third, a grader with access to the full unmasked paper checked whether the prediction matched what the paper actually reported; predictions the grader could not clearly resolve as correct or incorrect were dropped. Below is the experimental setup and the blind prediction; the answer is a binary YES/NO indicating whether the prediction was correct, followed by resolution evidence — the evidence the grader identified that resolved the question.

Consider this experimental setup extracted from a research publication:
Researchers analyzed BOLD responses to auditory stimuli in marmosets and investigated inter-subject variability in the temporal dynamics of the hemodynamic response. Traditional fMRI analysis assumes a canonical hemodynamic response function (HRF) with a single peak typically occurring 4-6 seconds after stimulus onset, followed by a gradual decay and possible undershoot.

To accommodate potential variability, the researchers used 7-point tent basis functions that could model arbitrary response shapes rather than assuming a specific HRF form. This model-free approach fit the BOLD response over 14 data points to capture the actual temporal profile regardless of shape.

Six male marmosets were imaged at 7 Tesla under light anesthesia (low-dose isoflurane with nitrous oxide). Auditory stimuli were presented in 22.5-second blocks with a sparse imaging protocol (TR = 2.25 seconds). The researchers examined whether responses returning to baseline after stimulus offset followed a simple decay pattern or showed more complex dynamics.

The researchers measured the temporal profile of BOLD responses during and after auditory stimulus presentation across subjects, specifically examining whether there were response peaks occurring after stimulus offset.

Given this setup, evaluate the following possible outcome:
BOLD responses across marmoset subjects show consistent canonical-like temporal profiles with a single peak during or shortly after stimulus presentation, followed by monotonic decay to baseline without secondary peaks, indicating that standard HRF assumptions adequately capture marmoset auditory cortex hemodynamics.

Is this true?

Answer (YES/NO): NO